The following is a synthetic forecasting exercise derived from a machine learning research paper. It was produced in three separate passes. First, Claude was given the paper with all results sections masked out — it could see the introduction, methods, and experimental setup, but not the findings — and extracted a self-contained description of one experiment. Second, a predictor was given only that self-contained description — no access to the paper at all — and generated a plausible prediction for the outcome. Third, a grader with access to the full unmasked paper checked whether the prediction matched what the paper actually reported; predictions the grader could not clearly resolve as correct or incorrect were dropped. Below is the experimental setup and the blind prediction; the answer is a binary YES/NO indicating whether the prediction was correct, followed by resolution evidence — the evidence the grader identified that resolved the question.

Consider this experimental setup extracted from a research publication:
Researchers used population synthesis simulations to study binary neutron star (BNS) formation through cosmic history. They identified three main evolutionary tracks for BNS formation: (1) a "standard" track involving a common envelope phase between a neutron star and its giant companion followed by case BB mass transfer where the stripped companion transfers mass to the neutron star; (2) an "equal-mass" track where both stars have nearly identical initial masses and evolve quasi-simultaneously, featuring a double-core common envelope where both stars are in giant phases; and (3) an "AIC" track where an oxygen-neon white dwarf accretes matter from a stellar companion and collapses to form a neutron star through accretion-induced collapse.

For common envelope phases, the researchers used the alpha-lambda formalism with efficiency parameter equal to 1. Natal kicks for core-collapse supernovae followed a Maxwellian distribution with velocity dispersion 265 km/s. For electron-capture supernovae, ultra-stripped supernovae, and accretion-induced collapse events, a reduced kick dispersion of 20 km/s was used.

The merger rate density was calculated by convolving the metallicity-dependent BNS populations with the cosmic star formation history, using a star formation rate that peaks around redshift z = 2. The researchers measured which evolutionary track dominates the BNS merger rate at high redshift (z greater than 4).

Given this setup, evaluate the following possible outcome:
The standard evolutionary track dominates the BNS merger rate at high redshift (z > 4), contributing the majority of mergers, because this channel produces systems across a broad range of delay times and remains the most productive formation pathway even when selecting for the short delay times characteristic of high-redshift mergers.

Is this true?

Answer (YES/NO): NO